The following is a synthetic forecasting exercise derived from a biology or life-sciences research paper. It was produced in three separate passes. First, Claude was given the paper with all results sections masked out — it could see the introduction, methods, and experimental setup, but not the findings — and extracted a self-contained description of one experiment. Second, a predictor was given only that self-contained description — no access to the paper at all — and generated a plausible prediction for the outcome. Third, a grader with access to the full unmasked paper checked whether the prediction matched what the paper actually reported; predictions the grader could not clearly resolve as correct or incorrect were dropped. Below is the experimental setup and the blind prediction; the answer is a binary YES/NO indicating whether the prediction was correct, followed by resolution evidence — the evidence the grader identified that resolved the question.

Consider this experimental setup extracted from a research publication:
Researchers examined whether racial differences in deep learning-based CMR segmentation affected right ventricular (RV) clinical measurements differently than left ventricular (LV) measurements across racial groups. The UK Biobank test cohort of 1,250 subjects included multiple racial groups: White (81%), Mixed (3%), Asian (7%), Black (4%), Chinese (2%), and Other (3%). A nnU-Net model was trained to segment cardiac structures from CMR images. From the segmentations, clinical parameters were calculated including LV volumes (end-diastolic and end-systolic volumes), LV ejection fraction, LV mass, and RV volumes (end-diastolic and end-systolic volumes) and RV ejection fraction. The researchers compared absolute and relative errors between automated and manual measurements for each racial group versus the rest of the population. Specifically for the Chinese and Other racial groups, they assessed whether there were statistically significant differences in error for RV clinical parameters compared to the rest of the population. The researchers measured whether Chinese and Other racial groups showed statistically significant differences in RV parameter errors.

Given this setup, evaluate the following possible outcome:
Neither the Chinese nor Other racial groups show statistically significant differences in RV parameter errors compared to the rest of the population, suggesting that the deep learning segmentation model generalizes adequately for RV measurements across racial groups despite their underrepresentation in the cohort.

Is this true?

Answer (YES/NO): YES